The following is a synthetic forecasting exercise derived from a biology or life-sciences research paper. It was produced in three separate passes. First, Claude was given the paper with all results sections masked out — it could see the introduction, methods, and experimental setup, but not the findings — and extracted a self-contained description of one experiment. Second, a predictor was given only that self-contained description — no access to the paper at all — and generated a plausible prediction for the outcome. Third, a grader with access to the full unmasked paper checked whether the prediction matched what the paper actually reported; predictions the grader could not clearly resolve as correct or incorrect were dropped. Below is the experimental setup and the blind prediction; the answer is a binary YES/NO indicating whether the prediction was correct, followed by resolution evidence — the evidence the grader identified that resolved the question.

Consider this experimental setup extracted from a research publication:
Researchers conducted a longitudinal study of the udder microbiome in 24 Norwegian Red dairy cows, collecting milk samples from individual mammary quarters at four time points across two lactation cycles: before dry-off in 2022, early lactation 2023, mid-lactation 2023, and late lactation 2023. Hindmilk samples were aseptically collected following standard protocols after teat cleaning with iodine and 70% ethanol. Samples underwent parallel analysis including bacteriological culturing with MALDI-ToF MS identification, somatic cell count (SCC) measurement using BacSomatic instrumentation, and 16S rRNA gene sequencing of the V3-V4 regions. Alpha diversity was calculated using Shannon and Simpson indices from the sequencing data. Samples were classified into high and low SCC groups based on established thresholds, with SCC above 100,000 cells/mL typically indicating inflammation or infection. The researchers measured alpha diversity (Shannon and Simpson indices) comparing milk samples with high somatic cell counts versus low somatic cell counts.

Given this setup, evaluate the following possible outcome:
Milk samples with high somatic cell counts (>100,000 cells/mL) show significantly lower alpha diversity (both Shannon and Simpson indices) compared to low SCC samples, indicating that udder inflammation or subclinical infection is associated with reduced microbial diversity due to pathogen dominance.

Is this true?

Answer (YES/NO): YES